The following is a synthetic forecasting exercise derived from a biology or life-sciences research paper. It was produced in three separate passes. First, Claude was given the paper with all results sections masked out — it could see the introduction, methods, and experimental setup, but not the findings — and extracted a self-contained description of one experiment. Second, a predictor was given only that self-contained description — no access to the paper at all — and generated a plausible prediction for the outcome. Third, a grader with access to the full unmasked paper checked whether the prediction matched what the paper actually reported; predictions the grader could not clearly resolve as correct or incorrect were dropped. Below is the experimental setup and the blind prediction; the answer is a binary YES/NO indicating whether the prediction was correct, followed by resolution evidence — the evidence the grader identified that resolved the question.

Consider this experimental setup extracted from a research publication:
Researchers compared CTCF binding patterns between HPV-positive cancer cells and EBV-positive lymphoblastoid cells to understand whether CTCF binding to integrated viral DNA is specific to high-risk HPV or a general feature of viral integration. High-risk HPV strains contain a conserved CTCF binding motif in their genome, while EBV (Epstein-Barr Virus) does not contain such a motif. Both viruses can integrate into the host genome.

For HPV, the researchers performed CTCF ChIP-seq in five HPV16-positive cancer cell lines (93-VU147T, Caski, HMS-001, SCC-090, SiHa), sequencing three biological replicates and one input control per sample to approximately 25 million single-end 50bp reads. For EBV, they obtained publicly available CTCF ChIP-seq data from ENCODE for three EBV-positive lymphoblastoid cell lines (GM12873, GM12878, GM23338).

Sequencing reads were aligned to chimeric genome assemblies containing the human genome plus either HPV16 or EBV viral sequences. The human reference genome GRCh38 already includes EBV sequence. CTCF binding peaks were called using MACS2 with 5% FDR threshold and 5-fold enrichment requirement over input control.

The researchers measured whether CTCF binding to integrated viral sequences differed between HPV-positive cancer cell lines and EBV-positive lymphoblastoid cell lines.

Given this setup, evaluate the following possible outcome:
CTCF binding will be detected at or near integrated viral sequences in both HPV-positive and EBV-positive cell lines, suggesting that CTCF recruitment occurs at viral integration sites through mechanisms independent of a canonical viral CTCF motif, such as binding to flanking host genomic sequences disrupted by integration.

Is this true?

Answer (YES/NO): NO